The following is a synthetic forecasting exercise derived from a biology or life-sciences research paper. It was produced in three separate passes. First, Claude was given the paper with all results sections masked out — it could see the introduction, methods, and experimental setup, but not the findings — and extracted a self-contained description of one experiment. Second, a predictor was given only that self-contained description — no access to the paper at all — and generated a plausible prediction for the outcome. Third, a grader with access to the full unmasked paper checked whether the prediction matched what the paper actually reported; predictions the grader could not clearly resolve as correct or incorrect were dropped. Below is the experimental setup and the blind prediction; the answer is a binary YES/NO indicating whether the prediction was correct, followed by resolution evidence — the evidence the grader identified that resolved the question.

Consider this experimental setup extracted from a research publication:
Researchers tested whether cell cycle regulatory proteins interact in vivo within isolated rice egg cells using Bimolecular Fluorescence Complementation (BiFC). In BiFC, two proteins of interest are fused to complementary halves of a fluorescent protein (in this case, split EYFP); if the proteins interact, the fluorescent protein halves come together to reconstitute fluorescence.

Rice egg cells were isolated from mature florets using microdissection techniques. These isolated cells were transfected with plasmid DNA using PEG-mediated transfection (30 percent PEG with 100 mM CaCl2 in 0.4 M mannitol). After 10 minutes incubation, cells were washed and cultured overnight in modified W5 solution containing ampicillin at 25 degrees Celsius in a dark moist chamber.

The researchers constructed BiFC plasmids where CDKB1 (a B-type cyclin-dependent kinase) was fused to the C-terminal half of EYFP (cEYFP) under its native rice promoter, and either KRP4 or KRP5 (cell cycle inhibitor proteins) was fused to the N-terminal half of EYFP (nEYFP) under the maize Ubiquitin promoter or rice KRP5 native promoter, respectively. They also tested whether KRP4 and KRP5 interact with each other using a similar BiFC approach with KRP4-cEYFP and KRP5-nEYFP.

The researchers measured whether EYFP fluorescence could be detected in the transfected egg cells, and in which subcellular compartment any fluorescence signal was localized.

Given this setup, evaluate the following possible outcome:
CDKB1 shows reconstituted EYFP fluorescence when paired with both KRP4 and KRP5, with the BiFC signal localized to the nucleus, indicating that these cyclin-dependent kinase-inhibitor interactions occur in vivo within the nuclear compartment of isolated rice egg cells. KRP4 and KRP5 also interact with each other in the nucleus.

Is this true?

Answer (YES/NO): YES